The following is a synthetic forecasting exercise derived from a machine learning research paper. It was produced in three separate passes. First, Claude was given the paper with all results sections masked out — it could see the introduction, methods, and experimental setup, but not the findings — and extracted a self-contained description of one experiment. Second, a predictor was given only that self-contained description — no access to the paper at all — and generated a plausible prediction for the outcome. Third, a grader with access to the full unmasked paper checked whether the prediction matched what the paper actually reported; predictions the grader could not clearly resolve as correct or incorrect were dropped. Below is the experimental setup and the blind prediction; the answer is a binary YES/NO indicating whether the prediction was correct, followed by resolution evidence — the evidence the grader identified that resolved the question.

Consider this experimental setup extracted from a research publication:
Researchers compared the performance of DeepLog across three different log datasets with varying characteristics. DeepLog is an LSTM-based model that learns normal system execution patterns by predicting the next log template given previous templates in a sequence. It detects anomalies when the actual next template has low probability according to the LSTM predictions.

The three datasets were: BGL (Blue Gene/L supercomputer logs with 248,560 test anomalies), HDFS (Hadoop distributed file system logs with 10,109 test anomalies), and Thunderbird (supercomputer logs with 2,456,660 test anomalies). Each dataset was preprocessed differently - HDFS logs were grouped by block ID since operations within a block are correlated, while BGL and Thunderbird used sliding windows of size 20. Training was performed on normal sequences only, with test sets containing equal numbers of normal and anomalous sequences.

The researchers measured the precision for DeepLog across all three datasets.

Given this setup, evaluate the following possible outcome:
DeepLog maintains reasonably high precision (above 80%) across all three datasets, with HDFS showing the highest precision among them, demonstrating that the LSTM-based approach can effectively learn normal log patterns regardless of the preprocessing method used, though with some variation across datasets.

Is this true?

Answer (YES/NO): NO